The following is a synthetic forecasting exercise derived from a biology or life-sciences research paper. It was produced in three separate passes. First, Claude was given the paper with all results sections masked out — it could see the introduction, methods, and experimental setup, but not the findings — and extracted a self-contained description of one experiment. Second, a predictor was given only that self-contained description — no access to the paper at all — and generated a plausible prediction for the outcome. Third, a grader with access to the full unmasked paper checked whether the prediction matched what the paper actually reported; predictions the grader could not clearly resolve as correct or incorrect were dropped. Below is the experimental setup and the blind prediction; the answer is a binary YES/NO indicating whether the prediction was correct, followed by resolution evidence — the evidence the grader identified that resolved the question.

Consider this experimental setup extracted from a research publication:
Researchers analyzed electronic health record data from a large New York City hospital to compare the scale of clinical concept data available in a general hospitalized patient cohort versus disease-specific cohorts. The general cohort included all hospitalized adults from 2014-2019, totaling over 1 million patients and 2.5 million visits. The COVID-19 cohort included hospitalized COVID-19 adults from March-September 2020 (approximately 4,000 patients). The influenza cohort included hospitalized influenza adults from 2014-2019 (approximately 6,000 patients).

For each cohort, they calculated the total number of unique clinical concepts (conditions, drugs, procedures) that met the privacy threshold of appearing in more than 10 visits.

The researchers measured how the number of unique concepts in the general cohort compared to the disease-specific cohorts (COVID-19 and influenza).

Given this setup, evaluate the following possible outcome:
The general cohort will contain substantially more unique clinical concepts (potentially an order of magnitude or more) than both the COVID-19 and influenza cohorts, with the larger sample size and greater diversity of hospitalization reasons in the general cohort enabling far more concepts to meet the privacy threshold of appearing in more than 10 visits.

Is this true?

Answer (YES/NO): YES